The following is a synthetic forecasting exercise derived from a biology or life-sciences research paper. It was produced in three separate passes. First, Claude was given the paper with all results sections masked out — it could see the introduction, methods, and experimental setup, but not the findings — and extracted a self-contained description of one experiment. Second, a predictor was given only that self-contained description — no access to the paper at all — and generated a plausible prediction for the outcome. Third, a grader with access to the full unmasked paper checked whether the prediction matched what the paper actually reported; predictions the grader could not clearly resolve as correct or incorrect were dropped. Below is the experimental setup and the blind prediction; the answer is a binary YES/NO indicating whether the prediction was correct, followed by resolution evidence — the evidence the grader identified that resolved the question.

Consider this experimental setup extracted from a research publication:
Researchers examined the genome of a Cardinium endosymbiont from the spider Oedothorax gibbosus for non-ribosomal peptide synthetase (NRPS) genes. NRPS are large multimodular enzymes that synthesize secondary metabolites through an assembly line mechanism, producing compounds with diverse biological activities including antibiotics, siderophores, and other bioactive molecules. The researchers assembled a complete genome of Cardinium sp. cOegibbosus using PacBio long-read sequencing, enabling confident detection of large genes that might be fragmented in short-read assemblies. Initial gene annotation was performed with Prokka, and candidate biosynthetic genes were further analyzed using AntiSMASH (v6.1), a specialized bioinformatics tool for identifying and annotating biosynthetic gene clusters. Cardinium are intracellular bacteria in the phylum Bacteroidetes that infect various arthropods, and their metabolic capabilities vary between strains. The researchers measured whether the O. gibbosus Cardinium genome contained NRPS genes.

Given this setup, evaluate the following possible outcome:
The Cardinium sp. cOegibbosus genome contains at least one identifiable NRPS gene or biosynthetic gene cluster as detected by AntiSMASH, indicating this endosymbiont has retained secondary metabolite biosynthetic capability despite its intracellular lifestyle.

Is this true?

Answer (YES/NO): YES